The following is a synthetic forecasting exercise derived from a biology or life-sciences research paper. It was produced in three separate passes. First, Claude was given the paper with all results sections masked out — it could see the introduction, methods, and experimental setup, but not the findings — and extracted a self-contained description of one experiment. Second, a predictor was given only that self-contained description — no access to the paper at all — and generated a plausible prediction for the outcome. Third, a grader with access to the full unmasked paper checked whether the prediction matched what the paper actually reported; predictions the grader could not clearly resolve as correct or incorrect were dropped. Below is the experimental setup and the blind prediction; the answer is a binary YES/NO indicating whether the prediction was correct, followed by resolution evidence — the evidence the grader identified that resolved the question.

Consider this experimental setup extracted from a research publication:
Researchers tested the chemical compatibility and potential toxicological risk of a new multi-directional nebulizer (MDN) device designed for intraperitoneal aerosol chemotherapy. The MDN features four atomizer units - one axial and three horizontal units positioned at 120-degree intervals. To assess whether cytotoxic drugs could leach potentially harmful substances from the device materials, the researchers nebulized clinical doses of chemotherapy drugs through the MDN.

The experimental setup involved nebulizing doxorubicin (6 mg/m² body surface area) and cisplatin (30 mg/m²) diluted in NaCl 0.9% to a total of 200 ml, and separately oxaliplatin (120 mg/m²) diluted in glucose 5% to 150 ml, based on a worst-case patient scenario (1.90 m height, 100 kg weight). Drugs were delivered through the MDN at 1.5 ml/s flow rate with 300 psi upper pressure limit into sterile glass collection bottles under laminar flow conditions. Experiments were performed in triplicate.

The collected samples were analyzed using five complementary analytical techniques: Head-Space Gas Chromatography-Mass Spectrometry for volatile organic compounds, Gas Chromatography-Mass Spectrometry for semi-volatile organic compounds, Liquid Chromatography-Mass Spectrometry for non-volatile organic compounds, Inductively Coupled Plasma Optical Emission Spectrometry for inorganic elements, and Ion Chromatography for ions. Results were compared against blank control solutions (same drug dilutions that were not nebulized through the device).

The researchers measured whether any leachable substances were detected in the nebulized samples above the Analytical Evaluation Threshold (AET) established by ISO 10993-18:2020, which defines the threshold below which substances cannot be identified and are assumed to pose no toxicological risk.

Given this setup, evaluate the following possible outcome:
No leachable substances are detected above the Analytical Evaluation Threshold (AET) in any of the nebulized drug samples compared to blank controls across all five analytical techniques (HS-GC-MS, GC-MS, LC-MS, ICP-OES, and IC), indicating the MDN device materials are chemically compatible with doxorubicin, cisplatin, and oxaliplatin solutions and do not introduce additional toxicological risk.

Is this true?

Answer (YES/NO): NO